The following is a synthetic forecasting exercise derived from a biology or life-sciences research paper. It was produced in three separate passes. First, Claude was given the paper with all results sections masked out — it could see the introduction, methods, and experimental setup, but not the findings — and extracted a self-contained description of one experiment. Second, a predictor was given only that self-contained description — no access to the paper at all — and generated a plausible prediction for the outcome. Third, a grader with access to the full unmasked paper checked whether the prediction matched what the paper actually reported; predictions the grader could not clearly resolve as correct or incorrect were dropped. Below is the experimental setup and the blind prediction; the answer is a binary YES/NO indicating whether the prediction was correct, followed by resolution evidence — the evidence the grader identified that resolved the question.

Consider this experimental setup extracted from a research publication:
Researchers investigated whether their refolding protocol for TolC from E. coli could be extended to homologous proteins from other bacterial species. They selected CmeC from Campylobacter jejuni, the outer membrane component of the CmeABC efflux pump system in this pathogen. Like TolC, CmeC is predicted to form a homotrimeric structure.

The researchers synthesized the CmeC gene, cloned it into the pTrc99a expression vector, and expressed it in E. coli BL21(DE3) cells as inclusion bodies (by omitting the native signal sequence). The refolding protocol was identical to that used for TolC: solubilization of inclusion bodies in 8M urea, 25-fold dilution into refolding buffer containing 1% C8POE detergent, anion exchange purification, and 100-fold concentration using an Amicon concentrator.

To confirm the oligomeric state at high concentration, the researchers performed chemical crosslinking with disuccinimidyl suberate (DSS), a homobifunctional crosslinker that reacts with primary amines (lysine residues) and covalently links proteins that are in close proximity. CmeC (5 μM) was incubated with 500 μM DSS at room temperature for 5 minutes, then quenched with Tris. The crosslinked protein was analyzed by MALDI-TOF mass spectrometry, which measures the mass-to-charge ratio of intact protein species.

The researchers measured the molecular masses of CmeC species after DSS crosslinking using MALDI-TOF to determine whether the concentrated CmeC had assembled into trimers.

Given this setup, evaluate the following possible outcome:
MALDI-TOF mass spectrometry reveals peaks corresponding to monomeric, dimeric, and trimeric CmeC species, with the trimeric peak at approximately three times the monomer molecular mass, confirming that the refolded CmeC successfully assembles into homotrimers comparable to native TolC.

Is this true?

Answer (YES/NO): NO